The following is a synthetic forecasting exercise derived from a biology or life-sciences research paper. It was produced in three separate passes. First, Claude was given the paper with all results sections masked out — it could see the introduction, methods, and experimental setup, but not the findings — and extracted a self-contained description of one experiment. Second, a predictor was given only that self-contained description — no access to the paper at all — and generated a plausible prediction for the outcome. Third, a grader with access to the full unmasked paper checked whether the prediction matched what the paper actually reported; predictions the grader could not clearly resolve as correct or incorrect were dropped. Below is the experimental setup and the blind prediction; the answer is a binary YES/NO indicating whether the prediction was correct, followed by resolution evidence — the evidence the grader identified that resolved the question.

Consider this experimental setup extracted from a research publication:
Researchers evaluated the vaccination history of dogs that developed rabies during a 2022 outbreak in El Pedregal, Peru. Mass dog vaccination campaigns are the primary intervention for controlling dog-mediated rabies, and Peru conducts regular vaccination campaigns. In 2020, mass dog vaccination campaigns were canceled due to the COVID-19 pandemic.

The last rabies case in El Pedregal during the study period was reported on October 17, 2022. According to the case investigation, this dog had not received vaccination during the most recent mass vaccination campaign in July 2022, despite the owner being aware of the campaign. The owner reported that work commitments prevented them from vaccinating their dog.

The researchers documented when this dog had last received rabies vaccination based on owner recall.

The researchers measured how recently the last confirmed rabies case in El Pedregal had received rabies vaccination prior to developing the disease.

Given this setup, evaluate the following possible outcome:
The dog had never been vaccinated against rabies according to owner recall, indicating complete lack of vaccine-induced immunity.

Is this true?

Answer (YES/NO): NO